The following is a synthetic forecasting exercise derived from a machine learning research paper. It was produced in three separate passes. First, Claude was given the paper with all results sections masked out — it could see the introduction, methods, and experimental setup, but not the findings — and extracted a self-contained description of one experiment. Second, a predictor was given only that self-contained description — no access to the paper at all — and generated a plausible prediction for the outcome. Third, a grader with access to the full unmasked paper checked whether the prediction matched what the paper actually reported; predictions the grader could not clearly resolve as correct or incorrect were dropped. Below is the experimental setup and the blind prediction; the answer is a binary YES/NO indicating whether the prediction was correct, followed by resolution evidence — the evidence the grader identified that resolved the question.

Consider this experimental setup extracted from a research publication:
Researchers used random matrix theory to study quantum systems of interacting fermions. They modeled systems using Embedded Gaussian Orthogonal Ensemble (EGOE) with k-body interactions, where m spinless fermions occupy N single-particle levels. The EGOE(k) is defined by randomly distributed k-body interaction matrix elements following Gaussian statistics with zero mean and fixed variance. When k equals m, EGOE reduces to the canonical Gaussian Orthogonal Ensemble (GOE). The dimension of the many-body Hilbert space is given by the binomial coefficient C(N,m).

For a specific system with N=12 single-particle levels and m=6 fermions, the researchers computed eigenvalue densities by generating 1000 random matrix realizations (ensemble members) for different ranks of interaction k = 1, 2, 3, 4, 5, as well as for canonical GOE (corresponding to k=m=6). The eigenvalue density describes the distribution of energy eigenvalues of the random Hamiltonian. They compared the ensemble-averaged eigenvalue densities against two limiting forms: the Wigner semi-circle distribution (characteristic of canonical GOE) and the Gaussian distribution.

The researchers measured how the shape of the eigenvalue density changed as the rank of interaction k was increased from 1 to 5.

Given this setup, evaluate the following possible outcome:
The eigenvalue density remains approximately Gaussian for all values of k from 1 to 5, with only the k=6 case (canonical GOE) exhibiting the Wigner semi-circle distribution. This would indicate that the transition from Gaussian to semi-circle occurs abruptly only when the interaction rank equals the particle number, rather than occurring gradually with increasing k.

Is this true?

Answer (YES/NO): NO